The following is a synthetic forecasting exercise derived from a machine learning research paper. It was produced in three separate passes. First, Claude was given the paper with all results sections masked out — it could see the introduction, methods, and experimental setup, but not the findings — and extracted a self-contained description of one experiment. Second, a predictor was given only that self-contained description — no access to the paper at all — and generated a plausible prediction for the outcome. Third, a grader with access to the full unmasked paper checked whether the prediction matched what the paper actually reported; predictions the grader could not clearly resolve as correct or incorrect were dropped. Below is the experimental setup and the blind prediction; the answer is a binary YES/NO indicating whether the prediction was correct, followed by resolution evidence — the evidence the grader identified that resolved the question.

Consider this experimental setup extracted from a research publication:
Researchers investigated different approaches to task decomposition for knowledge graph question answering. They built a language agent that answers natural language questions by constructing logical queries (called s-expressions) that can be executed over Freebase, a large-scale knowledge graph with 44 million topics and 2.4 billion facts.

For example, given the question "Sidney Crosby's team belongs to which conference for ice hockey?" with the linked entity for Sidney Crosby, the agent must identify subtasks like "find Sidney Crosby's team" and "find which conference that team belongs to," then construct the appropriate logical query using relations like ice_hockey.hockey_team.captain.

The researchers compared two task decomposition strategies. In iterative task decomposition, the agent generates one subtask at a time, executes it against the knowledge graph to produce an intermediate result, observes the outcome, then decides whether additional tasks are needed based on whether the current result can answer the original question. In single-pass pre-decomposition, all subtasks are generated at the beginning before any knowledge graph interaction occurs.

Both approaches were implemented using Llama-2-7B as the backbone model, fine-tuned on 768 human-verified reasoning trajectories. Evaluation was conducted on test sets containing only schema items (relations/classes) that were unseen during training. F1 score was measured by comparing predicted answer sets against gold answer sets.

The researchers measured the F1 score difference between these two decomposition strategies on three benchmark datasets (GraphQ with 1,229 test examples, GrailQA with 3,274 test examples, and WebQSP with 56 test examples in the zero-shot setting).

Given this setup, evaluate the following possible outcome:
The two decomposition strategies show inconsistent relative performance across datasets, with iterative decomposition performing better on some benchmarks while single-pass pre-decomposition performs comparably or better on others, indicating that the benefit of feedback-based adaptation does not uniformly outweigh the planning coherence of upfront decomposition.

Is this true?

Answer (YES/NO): NO